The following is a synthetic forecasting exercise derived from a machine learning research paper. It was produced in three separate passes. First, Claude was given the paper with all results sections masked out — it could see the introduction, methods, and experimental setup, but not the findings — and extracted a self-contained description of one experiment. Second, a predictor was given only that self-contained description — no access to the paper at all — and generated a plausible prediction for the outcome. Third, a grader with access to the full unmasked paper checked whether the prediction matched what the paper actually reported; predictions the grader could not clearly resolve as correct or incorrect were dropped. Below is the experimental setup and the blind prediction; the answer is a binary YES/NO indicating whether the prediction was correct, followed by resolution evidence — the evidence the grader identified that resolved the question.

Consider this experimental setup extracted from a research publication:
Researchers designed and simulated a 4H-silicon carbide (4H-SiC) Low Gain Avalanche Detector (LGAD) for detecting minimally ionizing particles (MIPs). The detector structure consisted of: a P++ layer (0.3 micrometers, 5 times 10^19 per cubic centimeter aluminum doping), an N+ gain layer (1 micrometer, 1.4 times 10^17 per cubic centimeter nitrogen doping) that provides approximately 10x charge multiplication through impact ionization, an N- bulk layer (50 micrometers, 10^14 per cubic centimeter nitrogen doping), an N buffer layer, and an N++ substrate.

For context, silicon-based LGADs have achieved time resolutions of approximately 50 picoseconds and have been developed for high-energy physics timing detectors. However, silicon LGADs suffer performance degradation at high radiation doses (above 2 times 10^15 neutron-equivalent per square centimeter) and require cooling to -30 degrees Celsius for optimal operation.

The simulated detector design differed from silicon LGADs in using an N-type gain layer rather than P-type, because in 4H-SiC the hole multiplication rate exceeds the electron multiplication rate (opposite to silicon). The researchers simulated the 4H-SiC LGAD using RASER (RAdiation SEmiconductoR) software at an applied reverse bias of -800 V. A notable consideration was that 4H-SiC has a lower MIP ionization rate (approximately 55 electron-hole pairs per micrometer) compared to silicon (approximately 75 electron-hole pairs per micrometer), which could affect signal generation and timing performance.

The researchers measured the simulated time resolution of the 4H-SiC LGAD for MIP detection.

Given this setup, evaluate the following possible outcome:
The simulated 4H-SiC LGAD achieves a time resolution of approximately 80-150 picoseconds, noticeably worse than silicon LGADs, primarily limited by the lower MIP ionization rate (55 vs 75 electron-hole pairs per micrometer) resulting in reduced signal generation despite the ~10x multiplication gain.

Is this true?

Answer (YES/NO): NO